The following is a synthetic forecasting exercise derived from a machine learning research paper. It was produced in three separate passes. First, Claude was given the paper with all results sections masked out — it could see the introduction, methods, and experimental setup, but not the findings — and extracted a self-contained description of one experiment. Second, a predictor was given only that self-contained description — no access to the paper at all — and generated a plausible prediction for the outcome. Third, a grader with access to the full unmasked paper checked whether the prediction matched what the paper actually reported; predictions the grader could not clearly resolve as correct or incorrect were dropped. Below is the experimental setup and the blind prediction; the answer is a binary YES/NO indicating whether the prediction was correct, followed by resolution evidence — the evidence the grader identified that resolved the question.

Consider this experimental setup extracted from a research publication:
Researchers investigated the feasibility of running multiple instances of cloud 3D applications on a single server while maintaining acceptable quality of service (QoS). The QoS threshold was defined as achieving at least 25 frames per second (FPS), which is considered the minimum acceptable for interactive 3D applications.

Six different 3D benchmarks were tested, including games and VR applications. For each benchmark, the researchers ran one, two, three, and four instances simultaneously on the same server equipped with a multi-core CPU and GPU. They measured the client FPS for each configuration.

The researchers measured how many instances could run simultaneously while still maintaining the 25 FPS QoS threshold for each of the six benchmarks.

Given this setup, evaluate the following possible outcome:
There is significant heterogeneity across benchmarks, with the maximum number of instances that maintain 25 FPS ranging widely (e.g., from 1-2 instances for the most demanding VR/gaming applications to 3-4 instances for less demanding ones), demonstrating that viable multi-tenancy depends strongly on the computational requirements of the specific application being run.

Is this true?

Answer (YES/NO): NO